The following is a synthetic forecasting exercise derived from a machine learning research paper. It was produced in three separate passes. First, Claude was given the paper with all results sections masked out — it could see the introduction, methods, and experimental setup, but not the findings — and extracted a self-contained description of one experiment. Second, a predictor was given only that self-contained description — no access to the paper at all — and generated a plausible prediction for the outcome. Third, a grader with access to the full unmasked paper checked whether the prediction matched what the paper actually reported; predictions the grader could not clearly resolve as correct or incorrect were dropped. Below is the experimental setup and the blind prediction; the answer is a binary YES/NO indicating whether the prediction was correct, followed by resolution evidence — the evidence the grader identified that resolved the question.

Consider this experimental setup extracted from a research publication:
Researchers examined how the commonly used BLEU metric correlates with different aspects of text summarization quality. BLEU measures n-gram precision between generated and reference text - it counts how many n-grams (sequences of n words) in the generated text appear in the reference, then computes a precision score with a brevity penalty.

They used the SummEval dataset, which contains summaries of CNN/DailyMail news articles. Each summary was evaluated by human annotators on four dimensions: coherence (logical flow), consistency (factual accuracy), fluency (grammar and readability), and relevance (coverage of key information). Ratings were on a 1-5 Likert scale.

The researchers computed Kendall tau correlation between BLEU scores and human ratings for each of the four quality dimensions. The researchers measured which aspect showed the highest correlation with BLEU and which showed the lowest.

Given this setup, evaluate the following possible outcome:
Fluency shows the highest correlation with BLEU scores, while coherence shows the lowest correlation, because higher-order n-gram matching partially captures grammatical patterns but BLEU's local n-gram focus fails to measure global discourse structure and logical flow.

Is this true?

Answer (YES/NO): NO